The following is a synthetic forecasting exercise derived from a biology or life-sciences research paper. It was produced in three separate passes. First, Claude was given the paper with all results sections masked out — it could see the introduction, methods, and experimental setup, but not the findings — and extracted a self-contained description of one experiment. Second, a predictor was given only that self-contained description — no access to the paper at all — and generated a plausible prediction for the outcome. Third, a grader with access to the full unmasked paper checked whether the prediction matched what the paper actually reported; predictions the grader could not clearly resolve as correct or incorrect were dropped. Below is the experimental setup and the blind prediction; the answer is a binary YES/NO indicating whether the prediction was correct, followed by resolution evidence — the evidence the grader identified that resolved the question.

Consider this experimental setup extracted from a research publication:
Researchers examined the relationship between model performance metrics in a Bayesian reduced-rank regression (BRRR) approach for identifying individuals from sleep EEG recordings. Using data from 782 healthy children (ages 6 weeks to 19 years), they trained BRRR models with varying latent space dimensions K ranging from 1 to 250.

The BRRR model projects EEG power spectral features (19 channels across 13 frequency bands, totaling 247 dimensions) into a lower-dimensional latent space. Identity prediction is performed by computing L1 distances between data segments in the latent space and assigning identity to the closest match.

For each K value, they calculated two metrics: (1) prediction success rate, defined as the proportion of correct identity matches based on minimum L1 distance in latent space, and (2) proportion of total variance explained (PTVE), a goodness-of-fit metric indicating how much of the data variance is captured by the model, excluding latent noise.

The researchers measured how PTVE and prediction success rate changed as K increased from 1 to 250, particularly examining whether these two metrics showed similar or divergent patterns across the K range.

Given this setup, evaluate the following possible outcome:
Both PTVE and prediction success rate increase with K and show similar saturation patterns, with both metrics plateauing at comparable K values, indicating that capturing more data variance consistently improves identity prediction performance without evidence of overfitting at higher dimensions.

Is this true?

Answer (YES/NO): NO